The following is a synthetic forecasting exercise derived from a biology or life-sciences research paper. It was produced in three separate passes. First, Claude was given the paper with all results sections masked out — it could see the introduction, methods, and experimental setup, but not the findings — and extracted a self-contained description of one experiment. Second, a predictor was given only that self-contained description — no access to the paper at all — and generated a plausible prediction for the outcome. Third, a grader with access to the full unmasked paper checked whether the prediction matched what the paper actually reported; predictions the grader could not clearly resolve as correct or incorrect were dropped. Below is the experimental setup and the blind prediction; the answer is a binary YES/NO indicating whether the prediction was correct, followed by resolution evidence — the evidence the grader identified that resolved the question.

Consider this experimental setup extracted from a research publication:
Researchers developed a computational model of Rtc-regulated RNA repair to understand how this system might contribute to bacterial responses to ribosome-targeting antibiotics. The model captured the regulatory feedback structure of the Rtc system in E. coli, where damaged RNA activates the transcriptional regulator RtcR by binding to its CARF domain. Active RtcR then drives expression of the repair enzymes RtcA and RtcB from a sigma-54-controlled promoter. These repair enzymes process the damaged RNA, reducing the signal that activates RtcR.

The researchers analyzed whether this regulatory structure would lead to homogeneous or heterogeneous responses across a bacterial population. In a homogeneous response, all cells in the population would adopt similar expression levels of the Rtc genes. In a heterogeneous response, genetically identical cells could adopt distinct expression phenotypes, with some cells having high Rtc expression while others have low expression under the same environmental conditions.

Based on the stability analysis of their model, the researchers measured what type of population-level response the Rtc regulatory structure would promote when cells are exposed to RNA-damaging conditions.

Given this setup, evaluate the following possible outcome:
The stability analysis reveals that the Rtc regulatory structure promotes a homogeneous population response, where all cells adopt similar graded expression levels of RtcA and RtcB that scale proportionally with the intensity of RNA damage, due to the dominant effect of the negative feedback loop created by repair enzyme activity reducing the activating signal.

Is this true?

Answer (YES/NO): NO